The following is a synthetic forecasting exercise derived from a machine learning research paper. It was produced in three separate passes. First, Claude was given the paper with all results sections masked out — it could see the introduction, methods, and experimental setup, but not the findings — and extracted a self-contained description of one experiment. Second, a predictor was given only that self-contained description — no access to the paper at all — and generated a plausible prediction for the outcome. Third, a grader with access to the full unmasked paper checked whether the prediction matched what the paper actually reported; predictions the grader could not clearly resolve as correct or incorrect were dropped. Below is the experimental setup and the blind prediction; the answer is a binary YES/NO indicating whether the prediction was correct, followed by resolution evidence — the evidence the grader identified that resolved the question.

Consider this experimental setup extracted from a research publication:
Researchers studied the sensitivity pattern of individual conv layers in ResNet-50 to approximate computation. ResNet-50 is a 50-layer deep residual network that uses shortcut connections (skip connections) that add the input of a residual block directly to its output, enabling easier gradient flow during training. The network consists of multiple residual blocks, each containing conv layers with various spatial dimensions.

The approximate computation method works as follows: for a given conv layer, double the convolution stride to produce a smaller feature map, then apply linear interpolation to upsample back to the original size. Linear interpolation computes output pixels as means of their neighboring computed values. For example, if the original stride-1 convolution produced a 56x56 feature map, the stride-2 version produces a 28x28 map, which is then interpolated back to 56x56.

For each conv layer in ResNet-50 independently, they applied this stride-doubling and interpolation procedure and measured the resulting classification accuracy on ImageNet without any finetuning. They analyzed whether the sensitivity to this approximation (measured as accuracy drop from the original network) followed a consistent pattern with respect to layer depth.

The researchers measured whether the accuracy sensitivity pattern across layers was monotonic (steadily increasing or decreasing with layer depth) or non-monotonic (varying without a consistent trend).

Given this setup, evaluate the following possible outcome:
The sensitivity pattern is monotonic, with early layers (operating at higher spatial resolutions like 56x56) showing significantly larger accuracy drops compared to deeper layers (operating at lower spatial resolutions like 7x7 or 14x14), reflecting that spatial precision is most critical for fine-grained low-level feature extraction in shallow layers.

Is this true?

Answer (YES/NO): NO